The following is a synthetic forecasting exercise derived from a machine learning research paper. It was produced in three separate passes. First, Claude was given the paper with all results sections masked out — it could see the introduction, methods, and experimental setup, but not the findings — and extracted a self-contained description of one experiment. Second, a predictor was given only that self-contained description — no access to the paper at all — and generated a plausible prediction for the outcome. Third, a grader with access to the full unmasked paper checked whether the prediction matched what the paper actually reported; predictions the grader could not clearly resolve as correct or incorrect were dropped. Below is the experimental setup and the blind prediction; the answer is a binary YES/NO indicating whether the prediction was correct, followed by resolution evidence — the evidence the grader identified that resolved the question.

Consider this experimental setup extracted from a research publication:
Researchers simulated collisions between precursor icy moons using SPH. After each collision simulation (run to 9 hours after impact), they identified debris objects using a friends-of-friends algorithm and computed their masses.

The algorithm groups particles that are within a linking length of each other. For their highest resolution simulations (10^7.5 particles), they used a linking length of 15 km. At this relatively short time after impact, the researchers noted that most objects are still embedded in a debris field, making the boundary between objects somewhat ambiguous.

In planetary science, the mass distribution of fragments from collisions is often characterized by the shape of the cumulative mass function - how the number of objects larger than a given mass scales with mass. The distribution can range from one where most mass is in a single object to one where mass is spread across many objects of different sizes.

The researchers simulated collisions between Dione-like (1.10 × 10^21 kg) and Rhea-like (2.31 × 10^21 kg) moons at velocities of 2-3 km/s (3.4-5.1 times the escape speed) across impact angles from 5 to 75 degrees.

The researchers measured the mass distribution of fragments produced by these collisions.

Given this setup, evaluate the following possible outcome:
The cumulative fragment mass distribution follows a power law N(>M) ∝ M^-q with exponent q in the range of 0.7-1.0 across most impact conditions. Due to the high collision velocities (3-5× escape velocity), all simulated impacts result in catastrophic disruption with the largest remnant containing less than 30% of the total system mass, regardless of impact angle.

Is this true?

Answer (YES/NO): NO